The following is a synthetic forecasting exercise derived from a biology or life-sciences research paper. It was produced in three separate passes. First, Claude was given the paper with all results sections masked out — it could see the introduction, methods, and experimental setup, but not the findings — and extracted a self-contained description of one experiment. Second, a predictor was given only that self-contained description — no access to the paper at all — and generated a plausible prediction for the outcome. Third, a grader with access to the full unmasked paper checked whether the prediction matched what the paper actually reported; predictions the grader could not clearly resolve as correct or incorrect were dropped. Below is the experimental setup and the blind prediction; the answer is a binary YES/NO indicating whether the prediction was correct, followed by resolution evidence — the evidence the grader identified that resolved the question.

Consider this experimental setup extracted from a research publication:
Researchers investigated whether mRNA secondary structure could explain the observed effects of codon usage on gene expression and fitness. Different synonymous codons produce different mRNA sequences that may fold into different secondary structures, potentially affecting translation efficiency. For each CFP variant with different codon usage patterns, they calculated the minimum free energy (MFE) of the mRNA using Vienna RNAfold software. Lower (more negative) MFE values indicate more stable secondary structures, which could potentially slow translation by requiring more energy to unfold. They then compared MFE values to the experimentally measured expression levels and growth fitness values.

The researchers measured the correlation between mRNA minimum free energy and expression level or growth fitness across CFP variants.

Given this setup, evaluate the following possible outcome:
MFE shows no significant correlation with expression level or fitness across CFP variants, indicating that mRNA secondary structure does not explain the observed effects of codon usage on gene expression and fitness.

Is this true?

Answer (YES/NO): YES